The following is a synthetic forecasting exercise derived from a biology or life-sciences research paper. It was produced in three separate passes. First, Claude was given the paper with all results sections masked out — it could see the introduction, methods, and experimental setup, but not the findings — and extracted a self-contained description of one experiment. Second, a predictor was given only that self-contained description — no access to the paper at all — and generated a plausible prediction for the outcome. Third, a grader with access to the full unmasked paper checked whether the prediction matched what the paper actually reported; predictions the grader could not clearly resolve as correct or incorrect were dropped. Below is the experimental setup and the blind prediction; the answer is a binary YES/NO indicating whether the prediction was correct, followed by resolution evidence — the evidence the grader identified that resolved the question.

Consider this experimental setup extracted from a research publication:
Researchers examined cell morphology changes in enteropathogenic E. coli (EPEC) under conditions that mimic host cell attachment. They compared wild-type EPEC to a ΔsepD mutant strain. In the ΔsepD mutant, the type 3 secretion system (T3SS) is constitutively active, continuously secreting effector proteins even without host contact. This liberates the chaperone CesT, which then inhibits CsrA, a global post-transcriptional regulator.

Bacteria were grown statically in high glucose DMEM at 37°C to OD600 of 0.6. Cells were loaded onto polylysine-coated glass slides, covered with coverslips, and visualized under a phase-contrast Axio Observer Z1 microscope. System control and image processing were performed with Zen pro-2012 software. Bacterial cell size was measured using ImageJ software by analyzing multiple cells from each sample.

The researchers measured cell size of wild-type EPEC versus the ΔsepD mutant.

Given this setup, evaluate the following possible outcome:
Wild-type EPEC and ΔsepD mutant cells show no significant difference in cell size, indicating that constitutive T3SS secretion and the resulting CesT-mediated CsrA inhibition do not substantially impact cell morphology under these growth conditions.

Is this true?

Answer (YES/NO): NO